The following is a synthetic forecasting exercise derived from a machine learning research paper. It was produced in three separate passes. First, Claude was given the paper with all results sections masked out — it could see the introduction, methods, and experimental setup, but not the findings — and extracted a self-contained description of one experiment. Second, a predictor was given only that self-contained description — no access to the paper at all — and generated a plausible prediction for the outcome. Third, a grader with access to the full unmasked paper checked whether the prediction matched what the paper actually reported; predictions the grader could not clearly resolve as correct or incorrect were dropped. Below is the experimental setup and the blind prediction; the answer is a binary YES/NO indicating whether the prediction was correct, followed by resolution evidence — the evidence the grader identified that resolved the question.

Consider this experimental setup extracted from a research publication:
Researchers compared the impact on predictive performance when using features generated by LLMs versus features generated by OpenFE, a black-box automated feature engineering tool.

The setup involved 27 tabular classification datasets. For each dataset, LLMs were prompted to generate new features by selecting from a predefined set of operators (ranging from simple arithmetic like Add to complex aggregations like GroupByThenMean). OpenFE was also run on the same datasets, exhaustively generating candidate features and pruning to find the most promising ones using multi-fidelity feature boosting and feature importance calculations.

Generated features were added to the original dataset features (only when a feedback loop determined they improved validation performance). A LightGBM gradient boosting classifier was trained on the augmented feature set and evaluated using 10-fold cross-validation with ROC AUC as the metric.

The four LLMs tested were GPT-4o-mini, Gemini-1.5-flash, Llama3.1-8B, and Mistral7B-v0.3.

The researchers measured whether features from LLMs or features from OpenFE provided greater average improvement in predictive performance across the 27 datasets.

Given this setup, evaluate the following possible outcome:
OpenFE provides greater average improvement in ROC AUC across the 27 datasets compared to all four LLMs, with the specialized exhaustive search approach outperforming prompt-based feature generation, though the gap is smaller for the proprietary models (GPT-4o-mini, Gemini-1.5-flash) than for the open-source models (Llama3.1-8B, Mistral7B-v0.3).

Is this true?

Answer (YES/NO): NO